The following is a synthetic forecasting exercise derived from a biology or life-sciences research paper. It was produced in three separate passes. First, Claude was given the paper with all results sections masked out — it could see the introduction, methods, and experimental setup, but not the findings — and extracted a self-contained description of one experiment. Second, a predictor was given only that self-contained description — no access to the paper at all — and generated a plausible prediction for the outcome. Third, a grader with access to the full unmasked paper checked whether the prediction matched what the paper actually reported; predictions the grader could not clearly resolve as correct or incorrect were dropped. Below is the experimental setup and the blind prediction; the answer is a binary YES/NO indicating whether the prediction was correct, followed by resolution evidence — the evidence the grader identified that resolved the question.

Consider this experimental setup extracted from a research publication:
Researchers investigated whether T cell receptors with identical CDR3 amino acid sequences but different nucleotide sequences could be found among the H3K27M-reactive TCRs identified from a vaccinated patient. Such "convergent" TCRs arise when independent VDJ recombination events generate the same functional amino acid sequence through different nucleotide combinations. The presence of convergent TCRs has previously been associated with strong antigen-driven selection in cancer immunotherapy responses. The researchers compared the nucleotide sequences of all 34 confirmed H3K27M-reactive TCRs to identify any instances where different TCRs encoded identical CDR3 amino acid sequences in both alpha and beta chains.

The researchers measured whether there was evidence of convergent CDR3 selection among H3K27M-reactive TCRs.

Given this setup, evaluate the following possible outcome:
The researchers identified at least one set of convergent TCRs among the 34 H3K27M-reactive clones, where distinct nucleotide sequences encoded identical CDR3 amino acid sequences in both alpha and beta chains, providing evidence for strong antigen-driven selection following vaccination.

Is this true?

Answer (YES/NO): YES